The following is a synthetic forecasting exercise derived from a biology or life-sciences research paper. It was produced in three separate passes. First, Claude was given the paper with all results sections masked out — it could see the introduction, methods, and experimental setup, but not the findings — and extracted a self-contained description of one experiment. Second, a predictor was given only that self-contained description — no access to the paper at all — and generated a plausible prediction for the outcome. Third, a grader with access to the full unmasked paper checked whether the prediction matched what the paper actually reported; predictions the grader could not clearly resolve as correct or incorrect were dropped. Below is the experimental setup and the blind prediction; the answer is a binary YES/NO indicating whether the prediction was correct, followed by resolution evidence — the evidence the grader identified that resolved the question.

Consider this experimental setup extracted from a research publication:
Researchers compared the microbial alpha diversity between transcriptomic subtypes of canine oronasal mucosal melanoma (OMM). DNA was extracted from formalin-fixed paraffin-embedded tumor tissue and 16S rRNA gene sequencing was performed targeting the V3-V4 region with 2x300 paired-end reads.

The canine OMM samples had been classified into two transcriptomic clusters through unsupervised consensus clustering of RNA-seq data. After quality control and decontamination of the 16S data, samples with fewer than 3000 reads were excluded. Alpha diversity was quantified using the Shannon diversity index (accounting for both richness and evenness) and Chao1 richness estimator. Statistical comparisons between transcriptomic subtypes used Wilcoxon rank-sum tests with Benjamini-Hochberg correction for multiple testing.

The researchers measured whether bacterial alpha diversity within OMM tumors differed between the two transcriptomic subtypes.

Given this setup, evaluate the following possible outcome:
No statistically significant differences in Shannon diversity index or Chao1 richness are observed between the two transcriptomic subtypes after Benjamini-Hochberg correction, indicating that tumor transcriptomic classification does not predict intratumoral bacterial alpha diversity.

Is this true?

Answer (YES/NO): YES